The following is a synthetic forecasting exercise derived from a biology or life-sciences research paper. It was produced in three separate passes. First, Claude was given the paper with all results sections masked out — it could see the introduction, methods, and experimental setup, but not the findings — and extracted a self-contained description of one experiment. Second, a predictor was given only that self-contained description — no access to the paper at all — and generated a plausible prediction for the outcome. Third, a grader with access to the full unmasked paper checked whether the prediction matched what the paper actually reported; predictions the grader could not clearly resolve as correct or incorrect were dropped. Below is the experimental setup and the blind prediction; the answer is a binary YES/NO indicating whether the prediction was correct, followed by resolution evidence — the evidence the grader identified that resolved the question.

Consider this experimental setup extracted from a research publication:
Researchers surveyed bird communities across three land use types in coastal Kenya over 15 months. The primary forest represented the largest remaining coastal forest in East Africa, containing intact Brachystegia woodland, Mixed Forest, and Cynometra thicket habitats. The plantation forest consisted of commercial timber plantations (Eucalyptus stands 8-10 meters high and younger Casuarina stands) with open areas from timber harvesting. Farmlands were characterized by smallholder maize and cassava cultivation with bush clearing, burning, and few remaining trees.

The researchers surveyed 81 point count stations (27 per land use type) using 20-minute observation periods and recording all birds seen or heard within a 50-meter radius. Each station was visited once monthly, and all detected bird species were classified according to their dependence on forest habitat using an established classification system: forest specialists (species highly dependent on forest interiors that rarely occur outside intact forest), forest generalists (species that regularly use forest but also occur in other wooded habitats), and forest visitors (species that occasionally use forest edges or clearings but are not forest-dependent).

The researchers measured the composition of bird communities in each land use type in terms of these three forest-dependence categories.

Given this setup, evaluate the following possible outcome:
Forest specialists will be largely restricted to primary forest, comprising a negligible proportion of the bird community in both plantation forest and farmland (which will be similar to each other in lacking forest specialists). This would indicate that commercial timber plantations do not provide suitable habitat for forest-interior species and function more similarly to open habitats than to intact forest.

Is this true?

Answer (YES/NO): NO